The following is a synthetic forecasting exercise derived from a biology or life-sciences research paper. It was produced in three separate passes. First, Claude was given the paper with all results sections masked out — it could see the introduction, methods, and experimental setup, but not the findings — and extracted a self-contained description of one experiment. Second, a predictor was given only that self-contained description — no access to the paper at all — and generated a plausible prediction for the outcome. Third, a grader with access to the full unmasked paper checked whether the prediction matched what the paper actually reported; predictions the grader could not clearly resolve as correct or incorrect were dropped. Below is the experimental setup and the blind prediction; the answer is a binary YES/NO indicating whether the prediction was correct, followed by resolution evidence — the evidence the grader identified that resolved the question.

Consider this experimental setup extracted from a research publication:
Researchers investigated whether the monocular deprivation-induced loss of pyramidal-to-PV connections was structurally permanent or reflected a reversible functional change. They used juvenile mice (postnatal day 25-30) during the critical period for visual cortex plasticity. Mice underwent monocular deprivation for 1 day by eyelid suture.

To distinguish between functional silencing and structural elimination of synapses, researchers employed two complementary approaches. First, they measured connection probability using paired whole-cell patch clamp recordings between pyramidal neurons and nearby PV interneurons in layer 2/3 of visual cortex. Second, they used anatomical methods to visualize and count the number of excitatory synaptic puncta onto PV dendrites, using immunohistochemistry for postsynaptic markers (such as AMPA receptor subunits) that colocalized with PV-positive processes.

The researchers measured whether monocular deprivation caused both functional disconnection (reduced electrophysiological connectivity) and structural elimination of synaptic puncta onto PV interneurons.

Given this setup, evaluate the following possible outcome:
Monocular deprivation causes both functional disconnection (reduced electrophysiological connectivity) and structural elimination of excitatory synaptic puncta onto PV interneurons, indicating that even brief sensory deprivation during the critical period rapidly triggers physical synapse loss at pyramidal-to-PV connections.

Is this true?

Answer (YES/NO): YES